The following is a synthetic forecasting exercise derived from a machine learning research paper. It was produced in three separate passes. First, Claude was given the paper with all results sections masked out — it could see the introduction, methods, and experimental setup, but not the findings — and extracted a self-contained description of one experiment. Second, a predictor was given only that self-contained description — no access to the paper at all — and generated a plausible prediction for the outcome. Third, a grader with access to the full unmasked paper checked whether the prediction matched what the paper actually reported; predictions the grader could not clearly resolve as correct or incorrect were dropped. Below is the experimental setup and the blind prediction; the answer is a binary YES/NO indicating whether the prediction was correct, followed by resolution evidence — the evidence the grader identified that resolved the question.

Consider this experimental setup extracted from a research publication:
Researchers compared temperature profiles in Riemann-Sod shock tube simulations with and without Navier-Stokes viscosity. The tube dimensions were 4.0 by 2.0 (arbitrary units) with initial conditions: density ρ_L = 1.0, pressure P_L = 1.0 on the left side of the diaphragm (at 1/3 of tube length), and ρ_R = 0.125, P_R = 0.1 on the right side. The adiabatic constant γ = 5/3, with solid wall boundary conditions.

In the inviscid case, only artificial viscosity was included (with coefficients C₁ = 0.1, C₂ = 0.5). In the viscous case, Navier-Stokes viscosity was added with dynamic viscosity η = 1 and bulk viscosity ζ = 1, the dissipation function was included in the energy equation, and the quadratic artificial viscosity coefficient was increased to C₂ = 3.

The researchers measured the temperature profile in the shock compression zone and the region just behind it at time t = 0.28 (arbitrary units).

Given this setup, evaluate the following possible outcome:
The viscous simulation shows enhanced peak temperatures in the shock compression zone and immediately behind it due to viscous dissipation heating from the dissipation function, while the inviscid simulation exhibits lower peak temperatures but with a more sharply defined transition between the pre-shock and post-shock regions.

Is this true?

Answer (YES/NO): NO